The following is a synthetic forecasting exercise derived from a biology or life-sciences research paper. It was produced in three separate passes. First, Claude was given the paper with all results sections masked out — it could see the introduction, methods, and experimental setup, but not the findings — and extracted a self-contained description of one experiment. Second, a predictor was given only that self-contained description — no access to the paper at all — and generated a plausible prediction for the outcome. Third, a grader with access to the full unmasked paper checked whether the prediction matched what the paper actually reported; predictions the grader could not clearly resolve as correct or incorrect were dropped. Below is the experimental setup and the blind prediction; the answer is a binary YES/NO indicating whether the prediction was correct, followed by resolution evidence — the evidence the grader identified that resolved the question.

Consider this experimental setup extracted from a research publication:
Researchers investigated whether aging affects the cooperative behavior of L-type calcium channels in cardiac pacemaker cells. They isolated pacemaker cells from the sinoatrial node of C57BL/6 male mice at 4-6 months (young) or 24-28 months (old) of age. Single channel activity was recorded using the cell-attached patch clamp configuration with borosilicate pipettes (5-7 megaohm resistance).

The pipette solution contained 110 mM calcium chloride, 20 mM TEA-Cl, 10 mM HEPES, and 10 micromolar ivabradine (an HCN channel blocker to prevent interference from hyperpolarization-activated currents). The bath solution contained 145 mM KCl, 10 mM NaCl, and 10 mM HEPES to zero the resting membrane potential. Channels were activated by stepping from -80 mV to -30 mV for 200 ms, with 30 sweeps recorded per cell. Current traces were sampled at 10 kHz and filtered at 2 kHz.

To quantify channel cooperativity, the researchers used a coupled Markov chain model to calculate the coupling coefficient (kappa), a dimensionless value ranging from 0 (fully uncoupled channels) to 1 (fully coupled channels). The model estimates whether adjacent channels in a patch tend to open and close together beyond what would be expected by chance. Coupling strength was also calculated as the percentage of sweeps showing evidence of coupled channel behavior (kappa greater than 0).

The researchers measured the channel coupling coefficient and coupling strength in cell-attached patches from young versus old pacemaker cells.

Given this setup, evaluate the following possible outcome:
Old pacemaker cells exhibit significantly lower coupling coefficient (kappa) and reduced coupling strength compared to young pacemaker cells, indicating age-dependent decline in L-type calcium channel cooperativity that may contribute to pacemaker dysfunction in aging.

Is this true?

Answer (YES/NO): YES